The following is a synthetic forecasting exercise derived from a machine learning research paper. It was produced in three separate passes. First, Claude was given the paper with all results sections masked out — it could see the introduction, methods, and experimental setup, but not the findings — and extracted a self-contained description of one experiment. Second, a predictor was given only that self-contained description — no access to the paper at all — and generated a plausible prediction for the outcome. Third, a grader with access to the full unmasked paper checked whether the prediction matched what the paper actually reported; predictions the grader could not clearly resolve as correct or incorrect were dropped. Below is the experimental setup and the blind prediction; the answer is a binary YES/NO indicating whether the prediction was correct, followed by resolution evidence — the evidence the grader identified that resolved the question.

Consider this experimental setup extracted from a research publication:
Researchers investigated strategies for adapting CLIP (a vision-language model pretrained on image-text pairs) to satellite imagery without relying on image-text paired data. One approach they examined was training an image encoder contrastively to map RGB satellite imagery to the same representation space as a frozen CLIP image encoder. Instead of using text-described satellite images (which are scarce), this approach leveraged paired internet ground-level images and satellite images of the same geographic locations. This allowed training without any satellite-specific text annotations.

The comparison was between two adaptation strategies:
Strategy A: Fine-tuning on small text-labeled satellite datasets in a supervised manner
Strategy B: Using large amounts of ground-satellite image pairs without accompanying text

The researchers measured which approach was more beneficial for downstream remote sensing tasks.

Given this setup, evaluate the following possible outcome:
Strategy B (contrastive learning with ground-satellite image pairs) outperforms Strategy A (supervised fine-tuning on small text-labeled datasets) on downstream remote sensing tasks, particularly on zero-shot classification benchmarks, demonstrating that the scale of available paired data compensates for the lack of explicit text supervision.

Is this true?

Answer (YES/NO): YES